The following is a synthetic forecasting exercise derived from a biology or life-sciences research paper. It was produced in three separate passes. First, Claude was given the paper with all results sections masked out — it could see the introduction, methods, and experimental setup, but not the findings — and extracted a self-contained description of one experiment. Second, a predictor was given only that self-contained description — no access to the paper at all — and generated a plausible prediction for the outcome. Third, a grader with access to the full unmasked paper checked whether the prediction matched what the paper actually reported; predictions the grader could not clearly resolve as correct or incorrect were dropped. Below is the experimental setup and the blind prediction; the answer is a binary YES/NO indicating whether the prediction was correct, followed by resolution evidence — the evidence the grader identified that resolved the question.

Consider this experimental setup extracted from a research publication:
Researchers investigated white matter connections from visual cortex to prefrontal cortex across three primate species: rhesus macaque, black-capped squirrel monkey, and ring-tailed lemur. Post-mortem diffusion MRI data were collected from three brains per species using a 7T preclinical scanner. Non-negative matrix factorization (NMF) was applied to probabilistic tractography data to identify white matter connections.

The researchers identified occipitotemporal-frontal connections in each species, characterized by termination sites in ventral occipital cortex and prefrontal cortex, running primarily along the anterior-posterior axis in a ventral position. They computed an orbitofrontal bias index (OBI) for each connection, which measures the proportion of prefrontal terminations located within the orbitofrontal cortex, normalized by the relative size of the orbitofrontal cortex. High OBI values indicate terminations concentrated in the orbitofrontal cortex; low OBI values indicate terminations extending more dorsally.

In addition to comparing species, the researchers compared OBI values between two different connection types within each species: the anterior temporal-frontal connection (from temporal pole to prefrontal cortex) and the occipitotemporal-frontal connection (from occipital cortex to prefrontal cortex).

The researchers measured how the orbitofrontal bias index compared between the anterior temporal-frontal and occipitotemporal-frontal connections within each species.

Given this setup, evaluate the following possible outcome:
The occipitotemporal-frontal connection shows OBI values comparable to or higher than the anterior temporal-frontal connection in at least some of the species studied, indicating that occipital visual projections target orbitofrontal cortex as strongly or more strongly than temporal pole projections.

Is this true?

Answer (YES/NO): NO